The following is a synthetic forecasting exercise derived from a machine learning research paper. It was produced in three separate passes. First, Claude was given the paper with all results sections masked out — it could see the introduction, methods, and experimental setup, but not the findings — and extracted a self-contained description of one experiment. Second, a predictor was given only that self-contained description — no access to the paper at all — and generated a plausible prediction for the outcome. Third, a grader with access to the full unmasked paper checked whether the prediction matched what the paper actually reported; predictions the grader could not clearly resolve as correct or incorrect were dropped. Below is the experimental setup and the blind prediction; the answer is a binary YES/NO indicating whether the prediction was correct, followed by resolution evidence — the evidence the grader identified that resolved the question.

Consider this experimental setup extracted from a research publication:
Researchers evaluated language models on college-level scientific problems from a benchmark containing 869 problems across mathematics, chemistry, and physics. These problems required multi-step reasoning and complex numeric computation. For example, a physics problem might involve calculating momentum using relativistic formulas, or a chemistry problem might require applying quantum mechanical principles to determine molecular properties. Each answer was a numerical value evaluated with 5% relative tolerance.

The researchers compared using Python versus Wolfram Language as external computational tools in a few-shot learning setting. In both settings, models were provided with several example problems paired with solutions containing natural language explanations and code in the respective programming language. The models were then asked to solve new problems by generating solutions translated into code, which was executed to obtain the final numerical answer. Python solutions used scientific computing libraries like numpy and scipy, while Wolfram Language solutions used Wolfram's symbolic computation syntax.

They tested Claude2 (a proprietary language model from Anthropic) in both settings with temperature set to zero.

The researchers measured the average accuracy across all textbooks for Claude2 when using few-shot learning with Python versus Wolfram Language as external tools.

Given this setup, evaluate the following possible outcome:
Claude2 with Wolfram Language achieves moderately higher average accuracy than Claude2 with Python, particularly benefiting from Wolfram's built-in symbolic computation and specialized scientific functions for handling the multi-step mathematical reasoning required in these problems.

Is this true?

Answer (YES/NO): NO